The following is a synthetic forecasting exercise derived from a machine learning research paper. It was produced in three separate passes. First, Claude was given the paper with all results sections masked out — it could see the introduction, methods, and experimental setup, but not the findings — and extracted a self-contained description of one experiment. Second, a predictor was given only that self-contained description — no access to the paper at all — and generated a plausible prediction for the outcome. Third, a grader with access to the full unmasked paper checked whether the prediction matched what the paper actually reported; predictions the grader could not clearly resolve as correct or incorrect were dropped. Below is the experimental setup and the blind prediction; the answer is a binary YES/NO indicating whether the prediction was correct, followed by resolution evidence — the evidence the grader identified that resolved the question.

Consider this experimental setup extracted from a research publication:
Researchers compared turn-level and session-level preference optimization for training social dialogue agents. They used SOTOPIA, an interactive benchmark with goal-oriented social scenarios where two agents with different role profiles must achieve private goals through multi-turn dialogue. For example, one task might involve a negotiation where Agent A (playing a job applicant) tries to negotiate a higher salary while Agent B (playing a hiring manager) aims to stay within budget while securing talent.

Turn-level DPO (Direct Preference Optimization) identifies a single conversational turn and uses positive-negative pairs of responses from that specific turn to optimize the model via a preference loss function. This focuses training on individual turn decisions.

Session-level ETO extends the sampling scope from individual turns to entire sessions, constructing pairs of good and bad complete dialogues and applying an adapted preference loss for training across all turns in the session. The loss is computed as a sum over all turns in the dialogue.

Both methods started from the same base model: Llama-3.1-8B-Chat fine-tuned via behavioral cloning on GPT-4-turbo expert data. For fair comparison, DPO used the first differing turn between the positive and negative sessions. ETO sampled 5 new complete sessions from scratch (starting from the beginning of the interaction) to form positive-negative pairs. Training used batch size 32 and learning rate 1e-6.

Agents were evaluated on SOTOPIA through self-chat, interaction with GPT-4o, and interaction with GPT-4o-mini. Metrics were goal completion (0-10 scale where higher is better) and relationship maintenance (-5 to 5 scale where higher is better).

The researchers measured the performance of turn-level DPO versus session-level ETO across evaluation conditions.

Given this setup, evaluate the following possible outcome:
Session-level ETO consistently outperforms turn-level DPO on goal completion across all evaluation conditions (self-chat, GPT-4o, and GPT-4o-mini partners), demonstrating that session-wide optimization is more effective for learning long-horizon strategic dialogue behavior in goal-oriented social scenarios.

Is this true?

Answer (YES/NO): YES